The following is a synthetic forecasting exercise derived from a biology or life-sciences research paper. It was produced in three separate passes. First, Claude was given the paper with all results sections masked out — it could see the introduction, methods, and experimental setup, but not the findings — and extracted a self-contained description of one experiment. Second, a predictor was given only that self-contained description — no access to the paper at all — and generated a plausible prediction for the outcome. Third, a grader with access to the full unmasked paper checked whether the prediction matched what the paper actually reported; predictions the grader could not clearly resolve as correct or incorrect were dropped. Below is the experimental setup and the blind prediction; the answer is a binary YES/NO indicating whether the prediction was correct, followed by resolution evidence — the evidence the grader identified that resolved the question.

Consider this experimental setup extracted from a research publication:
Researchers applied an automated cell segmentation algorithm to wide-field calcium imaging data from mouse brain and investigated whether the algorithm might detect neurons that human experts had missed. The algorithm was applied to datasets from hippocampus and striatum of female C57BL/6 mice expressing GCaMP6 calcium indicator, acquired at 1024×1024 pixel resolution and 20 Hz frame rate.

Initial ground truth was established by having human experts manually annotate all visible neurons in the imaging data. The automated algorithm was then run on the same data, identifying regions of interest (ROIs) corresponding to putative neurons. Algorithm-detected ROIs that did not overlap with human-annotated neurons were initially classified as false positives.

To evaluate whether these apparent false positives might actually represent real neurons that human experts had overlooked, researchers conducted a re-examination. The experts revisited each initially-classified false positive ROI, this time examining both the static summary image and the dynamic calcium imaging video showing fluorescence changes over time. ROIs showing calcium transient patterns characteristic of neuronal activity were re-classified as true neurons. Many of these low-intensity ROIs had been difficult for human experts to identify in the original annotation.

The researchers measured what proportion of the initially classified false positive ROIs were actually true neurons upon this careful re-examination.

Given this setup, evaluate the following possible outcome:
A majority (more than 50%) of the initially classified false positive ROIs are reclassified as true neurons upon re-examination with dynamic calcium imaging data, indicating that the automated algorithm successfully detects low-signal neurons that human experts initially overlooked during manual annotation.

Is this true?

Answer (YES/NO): NO